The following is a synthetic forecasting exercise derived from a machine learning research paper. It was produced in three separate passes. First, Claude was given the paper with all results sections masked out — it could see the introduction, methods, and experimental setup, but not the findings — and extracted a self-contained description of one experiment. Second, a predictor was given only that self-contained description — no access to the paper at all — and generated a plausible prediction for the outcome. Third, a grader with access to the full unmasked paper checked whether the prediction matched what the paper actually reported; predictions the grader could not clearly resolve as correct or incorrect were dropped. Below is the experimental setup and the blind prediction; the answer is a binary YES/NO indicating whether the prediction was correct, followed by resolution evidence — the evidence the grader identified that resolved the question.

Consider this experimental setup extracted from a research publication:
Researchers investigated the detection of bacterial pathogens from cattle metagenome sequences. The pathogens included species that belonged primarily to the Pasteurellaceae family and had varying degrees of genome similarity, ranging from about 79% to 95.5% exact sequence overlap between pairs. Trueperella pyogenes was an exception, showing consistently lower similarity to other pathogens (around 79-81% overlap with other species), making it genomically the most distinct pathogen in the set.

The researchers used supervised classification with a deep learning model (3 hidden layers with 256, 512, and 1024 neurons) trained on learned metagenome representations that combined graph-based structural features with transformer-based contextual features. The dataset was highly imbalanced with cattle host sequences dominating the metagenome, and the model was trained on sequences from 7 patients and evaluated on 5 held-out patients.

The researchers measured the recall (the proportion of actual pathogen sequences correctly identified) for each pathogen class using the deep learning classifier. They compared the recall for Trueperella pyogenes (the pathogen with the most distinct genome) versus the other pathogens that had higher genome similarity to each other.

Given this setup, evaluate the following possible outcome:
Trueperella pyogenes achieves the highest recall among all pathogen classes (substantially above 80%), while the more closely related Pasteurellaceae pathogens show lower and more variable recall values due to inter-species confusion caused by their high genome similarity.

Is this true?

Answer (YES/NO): YES